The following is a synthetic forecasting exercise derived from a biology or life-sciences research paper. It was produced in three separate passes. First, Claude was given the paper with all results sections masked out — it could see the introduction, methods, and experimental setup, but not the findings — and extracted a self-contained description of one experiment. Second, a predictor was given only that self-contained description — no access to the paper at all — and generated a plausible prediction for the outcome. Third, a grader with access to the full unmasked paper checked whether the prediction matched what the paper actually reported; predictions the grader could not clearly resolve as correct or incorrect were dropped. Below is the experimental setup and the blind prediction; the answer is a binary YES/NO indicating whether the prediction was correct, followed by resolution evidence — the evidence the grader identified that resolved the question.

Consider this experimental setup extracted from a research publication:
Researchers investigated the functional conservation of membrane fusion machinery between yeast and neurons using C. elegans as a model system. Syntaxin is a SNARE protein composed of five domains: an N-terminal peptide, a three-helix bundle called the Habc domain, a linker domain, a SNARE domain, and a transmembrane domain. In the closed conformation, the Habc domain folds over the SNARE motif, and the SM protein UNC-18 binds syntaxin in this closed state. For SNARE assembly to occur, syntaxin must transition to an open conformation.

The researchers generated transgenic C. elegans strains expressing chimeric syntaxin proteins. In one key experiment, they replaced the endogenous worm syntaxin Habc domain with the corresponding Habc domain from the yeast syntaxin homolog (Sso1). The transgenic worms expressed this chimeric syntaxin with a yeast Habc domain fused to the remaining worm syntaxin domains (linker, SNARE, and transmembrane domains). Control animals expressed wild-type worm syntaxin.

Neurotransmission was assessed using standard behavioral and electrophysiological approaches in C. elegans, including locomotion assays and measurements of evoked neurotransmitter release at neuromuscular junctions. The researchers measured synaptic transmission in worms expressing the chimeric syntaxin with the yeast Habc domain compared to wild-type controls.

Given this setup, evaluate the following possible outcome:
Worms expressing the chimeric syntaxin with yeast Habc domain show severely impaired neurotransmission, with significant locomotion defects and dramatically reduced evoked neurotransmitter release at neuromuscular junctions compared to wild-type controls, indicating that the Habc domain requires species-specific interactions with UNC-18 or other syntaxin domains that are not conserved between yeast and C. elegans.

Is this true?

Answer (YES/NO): YES